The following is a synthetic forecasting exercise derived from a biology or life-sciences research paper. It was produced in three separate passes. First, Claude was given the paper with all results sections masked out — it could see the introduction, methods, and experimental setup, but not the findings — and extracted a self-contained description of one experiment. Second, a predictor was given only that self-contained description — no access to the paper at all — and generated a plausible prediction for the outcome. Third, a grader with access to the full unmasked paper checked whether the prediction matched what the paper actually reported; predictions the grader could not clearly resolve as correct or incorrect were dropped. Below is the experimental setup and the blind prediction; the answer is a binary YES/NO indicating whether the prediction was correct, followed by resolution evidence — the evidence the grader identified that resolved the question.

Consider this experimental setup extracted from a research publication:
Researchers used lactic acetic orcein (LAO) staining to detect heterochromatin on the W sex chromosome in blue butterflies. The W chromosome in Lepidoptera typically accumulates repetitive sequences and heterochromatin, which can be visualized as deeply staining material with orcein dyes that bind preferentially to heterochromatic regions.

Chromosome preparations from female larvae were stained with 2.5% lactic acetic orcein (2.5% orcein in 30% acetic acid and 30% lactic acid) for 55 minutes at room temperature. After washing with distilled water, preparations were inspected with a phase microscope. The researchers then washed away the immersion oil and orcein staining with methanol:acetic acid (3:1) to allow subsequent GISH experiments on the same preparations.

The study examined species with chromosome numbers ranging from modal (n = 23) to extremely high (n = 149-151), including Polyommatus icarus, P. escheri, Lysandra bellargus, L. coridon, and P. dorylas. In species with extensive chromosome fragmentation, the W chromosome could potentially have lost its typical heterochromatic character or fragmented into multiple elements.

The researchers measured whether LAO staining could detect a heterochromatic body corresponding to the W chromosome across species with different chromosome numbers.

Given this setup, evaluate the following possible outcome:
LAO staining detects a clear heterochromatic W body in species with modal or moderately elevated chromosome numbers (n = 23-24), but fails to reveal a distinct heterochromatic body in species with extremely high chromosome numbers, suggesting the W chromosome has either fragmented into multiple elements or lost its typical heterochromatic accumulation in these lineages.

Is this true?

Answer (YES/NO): NO